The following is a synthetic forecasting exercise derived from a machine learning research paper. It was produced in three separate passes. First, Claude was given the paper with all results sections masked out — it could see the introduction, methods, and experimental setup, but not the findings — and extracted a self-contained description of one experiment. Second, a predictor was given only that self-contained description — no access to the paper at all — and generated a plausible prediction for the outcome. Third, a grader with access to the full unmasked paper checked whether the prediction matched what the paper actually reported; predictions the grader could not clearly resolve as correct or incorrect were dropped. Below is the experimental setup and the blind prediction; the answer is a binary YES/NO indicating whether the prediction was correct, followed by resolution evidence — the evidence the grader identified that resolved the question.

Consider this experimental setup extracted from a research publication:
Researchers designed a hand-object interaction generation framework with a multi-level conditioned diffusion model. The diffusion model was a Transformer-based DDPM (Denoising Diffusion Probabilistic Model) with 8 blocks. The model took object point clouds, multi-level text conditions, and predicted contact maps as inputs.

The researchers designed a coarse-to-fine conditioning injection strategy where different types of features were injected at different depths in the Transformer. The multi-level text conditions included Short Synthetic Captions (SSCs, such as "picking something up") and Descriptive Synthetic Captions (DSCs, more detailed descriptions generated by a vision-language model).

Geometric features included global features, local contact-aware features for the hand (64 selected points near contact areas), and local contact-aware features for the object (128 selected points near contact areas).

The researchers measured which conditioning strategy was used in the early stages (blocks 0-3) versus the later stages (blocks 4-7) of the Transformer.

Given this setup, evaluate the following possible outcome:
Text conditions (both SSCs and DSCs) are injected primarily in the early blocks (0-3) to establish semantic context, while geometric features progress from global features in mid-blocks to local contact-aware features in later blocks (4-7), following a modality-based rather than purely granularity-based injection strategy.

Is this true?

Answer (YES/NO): NO